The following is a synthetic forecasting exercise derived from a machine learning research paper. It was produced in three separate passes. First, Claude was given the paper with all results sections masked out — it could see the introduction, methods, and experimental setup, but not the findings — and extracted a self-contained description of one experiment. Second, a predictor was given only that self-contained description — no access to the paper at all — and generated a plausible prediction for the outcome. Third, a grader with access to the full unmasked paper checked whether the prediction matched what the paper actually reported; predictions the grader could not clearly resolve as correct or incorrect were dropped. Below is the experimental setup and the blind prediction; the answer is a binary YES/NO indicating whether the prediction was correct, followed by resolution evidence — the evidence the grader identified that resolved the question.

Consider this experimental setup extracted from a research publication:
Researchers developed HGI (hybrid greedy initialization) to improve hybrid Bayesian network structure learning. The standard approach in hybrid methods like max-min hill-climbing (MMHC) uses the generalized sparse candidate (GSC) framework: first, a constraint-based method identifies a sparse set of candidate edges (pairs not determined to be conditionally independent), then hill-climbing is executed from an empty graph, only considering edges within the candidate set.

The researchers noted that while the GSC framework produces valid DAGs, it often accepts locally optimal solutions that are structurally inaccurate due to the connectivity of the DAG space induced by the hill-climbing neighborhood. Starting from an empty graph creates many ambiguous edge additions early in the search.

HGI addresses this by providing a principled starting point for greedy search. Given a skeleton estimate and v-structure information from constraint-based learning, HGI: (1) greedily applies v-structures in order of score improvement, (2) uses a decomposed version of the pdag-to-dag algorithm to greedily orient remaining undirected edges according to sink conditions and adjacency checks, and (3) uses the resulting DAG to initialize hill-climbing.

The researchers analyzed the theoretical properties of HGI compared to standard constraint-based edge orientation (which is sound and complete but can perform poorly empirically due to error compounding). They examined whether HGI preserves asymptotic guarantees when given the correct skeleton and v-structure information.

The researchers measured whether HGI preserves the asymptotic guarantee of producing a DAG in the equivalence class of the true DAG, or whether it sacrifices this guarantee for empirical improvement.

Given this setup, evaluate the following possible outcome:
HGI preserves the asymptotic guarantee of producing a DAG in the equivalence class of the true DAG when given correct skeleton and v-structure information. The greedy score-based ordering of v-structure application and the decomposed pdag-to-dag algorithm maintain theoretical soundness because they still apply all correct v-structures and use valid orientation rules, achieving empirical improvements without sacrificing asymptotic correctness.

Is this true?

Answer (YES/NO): YES